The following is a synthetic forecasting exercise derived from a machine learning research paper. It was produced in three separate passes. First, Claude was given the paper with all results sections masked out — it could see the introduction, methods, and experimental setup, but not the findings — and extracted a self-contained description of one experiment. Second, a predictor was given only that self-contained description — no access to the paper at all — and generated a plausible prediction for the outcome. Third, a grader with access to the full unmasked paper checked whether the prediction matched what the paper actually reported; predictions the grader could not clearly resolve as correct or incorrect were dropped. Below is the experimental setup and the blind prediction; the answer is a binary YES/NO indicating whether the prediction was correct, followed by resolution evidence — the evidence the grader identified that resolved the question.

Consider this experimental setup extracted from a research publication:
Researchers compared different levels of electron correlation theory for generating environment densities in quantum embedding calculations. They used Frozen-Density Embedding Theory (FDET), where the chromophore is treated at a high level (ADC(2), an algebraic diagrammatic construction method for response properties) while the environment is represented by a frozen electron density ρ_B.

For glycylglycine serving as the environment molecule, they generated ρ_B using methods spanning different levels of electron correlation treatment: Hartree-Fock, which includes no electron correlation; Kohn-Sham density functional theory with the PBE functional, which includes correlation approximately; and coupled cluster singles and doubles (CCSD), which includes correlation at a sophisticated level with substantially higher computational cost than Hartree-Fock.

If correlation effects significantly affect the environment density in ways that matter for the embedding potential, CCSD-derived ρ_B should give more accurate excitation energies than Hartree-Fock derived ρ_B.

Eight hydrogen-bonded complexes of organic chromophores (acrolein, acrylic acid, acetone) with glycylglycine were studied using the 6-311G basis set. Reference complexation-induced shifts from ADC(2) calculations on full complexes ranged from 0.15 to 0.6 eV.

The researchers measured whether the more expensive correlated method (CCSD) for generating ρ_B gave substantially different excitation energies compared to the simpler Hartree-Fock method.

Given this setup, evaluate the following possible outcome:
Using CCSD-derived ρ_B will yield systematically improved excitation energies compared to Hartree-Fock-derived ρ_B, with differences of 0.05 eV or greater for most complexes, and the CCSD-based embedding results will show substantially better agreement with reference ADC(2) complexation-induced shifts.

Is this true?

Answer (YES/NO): NO